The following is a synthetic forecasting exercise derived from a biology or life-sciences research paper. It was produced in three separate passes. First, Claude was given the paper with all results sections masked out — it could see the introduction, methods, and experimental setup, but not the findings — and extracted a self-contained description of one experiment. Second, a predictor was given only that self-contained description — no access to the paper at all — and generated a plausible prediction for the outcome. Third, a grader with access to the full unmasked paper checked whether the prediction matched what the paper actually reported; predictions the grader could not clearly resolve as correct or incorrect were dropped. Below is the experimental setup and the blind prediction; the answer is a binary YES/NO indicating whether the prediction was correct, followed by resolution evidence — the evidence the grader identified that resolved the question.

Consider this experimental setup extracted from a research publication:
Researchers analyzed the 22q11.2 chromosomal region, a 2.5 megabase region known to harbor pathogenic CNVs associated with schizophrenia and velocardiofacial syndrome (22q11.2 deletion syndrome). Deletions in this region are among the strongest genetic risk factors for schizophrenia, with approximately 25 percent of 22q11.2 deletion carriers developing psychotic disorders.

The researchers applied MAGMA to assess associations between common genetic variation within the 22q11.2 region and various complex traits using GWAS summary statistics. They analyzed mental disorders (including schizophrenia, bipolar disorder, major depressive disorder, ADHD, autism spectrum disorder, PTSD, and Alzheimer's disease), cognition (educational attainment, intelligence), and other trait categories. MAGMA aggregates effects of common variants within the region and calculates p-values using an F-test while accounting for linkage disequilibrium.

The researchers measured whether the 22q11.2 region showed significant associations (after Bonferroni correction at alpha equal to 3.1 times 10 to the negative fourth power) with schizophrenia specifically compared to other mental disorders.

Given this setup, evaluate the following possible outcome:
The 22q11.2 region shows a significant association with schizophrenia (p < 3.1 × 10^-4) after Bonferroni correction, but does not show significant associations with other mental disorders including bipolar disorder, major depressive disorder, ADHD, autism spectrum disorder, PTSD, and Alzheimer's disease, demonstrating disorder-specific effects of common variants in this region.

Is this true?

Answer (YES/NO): YES